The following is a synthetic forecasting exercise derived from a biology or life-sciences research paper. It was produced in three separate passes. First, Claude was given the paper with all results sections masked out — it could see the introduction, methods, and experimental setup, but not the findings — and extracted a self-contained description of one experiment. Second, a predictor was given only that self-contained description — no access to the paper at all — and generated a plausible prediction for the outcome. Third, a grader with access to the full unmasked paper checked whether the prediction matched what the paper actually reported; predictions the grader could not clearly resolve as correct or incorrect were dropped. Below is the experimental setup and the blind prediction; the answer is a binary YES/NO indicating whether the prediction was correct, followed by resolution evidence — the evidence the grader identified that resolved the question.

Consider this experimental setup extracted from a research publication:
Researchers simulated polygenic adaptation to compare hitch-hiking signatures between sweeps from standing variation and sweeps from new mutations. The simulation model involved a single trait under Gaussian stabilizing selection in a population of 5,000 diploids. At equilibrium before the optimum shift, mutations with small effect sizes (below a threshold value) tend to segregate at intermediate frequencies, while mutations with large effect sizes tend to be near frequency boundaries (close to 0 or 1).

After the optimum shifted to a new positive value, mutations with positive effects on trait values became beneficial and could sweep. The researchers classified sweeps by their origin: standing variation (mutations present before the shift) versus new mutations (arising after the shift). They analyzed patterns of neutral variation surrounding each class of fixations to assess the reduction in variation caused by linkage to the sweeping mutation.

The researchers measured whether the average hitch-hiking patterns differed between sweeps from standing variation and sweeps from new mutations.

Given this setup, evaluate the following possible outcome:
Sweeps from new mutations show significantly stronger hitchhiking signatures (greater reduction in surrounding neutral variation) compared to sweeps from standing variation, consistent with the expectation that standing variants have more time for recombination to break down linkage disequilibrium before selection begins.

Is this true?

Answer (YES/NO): NO